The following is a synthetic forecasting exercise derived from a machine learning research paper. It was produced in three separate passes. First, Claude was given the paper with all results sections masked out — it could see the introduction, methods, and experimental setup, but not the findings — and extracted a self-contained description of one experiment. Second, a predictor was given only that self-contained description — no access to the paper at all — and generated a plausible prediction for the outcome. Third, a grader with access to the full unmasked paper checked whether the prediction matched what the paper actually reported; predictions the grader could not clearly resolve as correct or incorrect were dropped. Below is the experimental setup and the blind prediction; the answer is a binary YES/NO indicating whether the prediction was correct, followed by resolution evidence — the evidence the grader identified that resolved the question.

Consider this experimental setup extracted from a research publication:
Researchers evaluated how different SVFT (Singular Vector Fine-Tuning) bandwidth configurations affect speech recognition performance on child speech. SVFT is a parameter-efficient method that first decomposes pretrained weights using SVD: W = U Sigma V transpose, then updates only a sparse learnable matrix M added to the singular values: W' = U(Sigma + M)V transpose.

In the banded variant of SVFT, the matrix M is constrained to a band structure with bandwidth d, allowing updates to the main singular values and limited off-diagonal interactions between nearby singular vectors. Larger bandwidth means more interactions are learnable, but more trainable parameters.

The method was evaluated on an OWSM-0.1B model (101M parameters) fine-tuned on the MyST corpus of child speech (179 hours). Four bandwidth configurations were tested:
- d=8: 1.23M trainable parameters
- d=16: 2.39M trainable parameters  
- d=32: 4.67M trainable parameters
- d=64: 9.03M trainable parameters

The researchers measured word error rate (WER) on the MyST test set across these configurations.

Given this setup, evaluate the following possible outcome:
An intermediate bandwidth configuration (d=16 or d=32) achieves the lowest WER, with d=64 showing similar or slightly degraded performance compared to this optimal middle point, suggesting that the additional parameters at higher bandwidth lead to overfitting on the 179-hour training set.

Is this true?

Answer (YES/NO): NO